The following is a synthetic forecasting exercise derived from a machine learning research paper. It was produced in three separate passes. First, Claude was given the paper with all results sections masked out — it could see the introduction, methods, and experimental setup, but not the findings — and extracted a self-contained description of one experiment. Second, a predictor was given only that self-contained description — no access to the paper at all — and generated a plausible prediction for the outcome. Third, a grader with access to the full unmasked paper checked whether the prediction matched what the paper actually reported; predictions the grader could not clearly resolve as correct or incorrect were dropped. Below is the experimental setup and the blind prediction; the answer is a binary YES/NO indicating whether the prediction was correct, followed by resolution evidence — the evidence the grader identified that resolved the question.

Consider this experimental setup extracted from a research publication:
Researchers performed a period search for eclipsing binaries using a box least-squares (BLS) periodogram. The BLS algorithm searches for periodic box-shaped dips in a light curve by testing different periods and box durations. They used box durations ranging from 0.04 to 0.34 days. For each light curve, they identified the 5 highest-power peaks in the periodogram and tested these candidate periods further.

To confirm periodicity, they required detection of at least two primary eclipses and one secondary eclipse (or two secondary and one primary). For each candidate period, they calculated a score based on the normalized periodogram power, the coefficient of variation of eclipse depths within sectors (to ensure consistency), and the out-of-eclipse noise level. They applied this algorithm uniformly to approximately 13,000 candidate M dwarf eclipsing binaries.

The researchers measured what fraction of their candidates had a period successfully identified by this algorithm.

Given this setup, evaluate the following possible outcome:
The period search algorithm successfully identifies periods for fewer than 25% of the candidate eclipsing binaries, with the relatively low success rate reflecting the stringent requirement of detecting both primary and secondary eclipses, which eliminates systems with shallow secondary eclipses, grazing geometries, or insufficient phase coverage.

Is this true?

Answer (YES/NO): NO